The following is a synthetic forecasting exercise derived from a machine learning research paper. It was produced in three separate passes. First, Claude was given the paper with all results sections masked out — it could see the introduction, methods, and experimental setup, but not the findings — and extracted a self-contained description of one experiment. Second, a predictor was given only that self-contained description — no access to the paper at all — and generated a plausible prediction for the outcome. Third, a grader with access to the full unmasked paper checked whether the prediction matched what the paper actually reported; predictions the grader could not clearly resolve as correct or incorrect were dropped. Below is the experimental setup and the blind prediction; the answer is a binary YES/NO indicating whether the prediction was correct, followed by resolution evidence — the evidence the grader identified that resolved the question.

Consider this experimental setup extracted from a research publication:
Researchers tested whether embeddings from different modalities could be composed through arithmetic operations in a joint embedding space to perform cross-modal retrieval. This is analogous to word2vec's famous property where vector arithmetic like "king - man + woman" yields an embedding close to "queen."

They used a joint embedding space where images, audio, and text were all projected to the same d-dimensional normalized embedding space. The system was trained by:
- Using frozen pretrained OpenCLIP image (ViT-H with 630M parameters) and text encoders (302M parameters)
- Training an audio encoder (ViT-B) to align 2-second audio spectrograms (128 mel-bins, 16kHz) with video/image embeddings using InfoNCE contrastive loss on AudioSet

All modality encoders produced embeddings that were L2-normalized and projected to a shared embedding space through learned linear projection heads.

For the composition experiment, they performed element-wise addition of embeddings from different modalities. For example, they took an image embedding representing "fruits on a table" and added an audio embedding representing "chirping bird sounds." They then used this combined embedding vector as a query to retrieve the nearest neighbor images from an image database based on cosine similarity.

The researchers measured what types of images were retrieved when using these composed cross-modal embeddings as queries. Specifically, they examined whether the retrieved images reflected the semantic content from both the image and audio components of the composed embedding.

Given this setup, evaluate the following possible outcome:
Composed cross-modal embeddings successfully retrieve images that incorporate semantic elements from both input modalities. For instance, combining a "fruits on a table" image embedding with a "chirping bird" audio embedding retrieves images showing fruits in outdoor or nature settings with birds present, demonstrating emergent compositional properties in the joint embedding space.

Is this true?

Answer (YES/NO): YES